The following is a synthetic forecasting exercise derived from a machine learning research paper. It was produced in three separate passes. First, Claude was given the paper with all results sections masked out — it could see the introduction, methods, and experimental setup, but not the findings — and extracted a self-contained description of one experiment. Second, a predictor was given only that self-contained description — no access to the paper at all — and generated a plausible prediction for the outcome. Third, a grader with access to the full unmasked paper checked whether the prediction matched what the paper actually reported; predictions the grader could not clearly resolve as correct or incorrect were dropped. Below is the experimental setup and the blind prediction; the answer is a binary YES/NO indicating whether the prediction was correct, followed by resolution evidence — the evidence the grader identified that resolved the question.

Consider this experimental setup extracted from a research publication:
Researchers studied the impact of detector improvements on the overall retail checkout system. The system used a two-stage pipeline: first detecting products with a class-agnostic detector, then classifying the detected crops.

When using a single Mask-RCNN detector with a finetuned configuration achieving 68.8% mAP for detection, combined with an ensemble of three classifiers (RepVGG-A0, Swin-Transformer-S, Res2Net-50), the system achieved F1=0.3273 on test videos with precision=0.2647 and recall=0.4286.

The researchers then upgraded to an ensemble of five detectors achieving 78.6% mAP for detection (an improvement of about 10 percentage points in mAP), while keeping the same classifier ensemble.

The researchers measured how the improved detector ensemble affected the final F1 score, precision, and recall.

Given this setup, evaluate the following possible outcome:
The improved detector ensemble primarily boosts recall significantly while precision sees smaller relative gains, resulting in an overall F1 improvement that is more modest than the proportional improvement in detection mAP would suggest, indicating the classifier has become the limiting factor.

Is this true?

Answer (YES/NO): NO